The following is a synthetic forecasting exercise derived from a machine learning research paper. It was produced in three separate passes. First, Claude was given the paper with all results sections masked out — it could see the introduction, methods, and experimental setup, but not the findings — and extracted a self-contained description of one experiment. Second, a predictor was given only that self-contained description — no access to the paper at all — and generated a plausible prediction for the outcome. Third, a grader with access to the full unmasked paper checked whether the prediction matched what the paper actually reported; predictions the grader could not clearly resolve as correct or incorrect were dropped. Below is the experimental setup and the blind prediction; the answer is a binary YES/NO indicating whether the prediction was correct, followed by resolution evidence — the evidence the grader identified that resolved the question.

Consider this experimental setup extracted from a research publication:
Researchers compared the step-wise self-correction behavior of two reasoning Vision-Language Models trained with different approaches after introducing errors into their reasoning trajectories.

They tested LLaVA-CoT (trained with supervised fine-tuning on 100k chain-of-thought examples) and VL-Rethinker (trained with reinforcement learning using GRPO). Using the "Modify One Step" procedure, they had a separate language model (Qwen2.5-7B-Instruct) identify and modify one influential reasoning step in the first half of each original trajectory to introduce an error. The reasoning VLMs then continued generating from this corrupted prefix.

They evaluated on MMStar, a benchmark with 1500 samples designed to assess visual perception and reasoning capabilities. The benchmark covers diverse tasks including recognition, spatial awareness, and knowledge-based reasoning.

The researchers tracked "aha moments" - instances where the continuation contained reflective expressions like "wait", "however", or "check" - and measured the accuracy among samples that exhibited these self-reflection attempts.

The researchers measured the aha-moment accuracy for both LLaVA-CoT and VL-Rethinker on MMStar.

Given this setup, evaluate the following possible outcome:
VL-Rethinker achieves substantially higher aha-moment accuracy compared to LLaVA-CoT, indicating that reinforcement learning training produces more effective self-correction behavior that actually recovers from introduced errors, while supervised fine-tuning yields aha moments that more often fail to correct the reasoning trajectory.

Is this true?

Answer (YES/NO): NO